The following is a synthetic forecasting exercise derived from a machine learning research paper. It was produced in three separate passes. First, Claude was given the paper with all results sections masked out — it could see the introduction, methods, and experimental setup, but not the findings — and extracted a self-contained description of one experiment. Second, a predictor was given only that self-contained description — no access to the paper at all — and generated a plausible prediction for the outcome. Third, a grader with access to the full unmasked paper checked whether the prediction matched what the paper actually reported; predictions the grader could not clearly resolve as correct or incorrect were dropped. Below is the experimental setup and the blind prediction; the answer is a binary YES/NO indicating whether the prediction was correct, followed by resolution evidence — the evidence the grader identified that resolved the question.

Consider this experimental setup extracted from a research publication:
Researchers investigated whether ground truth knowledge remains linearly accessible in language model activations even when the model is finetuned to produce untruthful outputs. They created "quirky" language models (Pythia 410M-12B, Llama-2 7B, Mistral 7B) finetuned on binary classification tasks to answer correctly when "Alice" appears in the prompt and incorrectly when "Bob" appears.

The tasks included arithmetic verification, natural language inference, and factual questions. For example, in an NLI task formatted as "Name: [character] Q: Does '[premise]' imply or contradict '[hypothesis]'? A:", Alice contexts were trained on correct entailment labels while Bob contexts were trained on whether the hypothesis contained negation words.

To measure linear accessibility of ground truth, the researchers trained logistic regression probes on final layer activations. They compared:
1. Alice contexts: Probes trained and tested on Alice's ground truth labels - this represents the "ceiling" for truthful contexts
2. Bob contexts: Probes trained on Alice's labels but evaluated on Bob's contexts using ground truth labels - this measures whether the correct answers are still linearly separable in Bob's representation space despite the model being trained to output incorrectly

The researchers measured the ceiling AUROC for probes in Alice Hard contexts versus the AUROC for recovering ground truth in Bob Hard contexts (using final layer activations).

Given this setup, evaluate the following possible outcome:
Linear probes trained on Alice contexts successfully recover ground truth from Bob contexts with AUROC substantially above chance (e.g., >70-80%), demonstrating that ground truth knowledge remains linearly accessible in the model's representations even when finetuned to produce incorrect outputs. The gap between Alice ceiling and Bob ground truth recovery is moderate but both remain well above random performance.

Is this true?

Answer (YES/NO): NO